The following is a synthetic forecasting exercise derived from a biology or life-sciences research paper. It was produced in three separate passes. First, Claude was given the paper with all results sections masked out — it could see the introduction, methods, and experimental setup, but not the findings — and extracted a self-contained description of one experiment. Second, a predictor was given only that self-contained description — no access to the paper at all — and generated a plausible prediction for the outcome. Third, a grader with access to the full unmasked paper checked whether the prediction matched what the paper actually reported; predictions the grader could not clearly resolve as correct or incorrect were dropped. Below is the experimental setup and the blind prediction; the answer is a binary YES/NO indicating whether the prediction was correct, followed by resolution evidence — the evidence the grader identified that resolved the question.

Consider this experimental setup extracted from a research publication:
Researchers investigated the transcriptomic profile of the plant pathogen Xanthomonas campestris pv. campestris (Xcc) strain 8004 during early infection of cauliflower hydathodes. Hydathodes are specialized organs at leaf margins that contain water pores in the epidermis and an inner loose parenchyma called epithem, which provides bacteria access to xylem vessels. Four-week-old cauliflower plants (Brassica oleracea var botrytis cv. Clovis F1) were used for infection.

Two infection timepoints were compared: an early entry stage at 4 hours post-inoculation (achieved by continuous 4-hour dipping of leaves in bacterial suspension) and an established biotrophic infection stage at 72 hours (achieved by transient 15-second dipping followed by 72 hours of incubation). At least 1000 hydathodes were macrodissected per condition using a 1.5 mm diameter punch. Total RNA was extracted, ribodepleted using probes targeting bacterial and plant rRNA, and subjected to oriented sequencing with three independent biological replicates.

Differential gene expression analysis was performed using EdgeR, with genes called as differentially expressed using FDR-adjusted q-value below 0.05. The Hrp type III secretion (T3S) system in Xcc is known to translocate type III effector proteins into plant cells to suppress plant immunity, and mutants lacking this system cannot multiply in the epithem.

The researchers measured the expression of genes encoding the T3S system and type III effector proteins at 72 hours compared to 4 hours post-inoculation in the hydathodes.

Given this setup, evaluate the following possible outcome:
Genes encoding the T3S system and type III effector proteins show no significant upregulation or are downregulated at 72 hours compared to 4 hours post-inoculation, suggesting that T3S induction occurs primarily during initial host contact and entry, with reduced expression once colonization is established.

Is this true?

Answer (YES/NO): NO